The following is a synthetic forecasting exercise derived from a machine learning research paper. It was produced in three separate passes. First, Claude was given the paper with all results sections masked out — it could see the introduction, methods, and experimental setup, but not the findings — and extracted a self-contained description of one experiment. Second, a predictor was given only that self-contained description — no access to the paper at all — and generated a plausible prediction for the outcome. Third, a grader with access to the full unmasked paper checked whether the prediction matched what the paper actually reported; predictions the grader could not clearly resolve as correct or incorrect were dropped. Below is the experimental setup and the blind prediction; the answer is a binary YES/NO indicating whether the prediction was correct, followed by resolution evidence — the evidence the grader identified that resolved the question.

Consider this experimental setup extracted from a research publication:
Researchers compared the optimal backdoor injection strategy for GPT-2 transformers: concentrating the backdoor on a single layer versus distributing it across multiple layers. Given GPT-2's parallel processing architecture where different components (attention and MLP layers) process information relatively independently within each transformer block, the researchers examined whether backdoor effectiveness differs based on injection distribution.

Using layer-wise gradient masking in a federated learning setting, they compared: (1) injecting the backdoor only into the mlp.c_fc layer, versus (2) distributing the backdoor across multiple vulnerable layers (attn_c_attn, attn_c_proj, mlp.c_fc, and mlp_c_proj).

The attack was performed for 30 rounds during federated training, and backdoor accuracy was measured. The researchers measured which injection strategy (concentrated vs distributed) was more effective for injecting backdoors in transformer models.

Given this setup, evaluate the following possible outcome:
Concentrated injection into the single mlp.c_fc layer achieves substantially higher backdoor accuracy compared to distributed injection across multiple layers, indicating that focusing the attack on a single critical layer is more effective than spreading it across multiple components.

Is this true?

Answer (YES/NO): YES